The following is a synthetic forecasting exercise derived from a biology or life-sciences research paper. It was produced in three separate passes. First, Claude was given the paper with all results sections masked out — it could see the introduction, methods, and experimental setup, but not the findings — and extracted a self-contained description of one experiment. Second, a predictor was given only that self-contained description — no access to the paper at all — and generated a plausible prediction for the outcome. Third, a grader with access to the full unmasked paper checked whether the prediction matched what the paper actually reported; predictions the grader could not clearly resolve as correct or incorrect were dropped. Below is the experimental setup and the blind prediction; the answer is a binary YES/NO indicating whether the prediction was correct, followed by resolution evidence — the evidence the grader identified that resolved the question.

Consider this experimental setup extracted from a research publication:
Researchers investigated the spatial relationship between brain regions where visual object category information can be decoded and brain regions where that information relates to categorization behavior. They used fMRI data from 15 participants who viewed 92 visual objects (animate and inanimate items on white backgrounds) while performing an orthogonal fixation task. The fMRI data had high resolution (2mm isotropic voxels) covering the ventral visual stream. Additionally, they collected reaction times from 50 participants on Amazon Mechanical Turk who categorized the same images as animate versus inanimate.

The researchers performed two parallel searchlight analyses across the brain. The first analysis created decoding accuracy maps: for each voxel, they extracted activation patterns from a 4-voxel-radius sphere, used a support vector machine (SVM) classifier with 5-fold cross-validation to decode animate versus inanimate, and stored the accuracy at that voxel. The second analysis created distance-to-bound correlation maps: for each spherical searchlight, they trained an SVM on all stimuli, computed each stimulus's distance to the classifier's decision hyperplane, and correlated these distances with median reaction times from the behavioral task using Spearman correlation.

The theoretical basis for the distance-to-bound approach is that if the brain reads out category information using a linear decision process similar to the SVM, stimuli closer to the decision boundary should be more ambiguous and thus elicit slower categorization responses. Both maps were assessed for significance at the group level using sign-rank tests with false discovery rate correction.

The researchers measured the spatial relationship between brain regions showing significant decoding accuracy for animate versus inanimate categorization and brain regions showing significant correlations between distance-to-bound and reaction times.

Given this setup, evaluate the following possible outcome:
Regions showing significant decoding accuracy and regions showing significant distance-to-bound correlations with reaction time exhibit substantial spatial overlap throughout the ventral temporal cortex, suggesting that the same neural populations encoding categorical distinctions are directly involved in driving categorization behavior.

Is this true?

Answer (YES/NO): NO